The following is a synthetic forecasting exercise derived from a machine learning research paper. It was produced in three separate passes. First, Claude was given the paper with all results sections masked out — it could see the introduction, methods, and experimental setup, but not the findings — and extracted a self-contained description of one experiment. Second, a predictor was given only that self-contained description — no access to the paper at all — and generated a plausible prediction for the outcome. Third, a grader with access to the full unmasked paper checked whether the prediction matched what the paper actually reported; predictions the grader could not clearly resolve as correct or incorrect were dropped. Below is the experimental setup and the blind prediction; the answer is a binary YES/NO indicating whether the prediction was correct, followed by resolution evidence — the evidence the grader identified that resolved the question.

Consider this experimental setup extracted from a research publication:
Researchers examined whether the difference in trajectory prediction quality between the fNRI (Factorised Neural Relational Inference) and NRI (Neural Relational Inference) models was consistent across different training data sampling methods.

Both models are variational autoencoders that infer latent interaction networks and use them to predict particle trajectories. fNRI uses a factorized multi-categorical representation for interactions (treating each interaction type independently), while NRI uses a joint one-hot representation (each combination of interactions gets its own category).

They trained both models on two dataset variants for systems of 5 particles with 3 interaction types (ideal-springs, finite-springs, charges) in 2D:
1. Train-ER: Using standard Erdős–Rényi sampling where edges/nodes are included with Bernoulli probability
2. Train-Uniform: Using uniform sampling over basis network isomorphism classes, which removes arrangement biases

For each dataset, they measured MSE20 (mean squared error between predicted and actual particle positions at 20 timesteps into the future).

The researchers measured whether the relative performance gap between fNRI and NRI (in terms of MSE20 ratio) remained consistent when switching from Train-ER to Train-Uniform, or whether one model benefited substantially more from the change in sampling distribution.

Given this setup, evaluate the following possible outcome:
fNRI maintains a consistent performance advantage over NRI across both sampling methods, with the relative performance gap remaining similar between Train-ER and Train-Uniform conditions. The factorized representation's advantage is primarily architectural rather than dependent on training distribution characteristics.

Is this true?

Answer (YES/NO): YES